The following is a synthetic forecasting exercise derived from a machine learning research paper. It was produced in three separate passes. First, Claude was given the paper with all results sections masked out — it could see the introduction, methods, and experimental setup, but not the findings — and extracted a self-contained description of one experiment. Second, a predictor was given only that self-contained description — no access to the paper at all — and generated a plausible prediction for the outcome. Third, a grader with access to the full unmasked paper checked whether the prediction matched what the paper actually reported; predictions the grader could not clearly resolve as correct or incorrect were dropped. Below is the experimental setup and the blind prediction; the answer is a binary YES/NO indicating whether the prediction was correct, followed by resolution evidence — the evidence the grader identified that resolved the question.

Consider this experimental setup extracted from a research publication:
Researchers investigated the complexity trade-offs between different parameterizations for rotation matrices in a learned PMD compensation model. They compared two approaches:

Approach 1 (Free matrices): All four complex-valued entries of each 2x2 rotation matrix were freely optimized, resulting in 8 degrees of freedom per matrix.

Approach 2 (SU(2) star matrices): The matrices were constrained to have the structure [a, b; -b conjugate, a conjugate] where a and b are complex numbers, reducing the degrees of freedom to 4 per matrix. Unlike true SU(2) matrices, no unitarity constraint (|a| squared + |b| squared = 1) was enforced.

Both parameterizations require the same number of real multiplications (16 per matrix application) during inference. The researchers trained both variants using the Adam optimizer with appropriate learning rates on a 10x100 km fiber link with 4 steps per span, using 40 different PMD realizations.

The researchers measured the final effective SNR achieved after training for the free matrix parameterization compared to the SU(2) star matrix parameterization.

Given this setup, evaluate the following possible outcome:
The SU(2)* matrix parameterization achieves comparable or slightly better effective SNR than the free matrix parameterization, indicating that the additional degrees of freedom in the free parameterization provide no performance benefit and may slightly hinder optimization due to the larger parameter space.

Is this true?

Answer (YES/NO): NO